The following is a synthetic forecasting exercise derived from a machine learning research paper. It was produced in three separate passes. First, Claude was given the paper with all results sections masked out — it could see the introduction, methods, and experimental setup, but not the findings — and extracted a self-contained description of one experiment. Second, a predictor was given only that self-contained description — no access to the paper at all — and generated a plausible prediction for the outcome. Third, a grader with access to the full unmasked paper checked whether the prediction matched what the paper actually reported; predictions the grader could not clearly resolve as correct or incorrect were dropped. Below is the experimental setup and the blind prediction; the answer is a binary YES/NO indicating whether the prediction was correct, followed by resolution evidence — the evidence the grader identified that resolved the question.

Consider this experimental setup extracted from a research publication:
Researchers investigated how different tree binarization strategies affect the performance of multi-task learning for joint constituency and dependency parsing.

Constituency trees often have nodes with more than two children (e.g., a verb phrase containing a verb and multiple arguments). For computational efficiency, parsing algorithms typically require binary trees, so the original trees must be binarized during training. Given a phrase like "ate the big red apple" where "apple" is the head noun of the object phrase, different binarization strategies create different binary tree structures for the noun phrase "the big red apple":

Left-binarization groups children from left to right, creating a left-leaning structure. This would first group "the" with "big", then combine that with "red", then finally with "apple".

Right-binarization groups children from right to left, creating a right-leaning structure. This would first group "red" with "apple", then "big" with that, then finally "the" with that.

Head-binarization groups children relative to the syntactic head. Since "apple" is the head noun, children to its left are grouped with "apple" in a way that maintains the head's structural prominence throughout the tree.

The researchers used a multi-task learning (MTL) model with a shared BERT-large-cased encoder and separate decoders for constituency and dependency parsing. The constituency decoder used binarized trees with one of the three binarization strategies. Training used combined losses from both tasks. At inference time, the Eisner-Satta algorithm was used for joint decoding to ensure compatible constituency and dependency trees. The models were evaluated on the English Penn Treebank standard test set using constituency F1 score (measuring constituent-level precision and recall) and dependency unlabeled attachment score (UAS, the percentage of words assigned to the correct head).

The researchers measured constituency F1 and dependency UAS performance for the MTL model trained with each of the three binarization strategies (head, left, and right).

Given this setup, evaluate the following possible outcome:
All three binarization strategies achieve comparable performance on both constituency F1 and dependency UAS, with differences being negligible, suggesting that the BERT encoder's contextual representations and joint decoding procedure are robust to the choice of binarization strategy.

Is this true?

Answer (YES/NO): NO